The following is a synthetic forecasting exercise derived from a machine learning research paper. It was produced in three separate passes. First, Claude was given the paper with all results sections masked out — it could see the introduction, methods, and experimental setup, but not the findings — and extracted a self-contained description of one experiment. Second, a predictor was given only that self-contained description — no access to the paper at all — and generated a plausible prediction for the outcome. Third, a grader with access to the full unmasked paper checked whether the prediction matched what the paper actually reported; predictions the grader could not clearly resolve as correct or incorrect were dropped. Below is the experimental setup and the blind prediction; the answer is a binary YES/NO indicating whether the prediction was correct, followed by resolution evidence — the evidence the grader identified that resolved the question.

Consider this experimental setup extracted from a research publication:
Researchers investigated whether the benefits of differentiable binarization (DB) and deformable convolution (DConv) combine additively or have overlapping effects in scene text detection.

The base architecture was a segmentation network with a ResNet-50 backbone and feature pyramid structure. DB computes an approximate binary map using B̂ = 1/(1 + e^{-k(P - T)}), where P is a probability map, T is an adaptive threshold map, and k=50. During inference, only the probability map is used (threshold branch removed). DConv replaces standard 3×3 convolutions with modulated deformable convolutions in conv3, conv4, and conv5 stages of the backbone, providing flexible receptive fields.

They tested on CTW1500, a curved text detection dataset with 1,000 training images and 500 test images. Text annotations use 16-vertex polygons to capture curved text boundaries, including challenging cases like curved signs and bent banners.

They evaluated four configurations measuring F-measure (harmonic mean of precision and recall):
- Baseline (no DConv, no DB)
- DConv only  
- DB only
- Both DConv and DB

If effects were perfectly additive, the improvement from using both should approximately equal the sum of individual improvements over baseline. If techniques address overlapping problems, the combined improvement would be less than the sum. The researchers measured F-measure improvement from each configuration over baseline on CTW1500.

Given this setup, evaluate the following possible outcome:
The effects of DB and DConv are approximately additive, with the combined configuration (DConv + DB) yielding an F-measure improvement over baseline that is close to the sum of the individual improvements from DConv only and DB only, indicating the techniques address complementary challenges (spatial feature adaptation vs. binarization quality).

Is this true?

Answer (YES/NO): NO